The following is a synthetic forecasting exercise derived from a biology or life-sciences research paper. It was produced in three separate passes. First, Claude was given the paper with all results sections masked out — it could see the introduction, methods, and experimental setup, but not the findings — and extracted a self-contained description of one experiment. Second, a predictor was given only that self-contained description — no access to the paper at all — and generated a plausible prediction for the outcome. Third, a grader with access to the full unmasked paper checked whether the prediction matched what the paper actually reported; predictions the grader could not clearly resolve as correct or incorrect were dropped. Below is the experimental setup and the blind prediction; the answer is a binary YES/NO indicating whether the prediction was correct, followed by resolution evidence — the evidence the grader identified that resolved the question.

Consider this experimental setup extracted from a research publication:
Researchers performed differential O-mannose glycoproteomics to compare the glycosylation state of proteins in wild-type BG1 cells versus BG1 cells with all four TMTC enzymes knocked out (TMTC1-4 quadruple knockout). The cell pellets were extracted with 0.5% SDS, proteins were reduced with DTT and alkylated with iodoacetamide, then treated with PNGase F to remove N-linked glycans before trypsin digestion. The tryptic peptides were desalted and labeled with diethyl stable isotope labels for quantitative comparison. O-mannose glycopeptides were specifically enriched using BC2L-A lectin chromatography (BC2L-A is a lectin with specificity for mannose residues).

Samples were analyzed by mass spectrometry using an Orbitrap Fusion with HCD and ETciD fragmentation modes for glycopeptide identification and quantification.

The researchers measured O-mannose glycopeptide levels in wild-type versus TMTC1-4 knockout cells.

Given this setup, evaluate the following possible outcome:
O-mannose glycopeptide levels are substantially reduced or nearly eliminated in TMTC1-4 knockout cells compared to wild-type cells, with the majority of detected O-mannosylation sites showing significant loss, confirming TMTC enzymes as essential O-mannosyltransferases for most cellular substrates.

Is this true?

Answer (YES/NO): NO